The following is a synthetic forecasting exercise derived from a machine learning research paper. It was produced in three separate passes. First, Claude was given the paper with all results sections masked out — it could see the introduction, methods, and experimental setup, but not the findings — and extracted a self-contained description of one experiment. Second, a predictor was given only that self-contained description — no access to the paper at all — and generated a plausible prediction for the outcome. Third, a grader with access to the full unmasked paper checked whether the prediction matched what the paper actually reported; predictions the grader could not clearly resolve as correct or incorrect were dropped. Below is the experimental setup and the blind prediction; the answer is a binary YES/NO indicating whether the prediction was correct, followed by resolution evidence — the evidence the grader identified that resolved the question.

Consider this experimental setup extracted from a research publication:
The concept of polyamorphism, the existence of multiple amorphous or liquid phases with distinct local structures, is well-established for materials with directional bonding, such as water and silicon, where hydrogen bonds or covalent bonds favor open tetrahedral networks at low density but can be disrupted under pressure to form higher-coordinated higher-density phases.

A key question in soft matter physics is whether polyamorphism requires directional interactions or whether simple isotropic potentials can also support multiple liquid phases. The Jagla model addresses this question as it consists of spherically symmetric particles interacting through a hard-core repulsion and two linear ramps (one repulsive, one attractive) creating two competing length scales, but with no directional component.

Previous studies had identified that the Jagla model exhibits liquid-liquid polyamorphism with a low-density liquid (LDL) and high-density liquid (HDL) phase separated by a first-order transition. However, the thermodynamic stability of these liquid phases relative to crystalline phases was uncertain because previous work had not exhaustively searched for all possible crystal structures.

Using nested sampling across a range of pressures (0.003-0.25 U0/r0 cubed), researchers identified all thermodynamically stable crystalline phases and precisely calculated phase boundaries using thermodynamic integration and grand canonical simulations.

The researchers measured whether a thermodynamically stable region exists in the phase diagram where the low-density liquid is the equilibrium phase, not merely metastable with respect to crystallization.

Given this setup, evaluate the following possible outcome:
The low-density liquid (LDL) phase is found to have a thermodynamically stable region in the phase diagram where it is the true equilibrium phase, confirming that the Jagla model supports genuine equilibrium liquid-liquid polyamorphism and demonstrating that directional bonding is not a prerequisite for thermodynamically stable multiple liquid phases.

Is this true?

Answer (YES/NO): NO